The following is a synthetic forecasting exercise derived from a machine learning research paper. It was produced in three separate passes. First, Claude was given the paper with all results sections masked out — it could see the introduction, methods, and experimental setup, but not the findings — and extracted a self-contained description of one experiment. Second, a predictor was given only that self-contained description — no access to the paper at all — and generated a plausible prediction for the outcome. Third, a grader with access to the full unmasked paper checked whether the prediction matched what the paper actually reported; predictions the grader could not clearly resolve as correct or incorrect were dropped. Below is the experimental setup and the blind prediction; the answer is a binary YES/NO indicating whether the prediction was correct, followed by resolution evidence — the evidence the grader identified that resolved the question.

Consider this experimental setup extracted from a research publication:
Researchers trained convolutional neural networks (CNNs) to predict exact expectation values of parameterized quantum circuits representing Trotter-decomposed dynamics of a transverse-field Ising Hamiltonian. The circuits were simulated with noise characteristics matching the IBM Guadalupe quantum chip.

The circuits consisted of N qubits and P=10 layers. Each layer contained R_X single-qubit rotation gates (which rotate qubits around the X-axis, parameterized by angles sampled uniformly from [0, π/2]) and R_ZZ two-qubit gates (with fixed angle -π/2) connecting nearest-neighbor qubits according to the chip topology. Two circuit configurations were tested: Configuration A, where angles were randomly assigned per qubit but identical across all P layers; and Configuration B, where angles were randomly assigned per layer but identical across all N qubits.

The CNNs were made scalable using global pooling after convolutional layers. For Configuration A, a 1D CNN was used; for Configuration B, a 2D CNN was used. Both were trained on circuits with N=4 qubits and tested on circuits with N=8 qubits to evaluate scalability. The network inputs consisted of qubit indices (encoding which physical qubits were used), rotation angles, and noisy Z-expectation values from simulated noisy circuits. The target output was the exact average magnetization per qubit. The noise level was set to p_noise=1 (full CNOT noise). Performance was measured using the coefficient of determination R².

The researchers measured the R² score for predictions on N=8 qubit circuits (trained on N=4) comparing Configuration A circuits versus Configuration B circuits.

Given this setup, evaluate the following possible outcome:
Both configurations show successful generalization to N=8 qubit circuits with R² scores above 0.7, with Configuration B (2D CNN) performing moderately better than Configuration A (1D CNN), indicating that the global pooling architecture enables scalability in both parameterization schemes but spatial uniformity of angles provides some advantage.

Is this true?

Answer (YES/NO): NO